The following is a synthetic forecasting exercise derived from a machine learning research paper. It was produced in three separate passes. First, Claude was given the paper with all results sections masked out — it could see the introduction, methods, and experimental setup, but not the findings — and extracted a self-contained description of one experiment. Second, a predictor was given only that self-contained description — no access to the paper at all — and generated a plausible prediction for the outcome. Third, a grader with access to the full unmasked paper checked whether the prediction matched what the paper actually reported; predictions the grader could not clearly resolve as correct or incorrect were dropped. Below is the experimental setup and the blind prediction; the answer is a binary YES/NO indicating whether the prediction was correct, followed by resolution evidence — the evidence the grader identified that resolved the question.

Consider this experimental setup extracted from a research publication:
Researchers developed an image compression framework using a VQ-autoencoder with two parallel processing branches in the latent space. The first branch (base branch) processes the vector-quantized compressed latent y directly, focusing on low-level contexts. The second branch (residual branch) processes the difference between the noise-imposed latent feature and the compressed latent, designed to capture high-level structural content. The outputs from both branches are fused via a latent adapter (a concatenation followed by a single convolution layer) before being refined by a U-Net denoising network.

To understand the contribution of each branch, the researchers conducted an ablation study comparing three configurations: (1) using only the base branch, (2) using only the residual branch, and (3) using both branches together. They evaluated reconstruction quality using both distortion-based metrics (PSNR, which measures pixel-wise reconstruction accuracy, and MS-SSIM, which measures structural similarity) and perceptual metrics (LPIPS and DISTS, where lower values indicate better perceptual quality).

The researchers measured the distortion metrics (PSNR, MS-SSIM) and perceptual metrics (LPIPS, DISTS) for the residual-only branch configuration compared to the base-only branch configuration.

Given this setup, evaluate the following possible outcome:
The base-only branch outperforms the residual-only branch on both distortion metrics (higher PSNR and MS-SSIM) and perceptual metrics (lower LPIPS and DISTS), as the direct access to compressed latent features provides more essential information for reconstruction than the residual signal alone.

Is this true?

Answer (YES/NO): NO